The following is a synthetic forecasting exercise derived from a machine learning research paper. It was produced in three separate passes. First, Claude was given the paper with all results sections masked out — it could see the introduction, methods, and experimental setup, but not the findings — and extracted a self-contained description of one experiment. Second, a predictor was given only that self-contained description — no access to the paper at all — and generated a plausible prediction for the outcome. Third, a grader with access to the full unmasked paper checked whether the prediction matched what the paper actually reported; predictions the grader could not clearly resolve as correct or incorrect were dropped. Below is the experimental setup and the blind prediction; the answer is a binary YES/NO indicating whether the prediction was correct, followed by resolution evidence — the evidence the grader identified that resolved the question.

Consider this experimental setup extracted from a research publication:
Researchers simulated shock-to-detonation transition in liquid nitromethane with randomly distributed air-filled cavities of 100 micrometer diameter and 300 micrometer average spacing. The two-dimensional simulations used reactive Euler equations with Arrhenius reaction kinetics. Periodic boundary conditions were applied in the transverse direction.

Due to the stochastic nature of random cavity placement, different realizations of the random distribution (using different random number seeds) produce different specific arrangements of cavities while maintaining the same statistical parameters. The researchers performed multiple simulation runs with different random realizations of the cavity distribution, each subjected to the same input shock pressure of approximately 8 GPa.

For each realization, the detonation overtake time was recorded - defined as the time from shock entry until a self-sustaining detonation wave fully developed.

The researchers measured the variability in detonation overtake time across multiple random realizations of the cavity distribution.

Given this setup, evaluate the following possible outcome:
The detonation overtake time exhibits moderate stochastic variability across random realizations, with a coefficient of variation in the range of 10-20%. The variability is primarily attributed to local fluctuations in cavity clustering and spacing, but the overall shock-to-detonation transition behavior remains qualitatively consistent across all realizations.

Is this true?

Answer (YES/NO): NO